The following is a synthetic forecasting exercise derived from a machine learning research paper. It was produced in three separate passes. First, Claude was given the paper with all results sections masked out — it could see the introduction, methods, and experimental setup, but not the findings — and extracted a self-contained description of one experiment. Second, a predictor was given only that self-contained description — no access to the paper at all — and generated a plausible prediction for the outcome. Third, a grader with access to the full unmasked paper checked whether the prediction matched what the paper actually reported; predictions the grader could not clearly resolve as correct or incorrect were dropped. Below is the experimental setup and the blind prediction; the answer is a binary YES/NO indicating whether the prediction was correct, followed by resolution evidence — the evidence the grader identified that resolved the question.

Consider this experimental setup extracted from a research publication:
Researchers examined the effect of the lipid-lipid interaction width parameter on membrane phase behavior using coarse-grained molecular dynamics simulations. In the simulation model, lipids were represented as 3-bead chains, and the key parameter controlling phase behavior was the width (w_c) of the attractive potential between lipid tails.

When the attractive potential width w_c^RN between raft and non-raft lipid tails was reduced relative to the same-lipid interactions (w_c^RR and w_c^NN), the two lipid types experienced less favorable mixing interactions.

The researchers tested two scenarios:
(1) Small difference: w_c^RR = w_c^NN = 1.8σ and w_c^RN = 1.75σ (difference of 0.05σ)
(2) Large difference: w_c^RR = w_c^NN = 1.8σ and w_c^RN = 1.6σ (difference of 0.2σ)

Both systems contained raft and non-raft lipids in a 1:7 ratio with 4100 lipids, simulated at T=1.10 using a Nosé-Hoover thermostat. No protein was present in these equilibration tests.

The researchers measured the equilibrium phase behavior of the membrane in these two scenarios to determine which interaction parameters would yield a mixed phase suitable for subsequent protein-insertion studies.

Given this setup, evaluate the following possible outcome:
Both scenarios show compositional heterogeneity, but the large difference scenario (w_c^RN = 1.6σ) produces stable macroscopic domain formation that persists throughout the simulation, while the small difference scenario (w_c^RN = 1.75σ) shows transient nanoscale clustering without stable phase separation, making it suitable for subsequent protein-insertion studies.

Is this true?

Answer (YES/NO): YES